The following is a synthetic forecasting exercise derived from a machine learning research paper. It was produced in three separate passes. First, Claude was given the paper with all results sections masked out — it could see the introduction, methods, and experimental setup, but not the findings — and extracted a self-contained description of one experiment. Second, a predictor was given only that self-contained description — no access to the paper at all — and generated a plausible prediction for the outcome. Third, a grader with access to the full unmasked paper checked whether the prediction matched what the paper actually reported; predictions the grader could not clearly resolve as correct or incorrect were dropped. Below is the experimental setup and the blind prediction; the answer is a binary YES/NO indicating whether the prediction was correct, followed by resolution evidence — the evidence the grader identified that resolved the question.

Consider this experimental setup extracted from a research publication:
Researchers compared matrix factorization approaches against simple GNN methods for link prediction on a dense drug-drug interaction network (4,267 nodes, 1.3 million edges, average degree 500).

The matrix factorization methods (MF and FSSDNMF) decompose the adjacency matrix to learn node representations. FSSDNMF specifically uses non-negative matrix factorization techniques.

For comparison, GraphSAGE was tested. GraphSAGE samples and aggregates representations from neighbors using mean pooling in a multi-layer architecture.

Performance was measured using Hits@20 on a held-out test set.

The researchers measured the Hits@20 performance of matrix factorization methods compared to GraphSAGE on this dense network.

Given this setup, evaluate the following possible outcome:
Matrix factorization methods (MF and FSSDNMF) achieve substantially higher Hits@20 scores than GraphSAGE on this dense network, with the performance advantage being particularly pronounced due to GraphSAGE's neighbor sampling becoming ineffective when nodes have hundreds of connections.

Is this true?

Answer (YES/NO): NO